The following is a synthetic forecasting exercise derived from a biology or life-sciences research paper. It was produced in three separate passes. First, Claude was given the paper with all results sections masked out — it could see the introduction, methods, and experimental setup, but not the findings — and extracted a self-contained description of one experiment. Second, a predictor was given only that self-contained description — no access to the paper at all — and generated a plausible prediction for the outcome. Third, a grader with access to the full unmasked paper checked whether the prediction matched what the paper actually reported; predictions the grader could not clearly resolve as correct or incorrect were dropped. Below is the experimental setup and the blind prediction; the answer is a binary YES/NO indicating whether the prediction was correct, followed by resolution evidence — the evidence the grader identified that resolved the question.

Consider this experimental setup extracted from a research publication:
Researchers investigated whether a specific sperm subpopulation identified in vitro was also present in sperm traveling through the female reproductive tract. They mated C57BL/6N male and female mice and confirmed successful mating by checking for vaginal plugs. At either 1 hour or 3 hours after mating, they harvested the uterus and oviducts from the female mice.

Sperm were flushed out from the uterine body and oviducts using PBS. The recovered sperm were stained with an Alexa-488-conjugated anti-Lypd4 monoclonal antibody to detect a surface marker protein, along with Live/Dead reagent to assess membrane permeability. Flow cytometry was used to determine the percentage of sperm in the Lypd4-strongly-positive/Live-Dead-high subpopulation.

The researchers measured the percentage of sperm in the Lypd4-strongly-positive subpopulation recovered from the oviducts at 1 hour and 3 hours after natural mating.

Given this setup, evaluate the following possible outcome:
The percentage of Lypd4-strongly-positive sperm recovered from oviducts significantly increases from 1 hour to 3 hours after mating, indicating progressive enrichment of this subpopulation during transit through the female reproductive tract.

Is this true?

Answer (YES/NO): NO